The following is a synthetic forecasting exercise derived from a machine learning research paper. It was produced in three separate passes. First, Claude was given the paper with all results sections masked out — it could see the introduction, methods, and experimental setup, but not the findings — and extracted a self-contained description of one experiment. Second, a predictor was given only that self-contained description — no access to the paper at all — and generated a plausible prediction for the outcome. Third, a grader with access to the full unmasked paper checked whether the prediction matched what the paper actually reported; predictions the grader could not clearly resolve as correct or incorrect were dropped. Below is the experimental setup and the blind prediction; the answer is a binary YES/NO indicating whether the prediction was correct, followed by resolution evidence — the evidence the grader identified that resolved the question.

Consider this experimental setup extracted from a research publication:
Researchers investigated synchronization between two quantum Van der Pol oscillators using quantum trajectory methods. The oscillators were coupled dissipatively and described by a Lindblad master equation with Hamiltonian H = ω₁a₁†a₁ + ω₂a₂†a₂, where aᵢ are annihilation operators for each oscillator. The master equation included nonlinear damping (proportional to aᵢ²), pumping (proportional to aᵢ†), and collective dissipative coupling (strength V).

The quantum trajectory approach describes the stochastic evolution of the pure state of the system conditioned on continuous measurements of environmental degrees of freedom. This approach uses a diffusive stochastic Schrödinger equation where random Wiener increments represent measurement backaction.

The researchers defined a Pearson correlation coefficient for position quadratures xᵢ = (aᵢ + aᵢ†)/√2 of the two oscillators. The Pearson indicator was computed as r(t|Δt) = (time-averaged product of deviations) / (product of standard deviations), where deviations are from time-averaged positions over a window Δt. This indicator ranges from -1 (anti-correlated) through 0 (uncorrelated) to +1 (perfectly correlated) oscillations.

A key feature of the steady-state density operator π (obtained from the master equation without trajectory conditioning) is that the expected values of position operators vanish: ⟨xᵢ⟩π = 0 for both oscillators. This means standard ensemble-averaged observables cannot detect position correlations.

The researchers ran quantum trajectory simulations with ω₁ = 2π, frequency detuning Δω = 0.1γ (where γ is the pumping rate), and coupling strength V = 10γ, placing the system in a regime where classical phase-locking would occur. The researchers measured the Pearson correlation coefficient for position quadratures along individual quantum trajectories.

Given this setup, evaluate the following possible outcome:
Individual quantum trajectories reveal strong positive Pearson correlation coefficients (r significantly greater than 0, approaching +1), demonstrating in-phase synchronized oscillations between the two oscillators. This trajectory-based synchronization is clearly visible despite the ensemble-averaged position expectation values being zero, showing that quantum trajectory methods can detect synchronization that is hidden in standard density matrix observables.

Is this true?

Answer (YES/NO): YES